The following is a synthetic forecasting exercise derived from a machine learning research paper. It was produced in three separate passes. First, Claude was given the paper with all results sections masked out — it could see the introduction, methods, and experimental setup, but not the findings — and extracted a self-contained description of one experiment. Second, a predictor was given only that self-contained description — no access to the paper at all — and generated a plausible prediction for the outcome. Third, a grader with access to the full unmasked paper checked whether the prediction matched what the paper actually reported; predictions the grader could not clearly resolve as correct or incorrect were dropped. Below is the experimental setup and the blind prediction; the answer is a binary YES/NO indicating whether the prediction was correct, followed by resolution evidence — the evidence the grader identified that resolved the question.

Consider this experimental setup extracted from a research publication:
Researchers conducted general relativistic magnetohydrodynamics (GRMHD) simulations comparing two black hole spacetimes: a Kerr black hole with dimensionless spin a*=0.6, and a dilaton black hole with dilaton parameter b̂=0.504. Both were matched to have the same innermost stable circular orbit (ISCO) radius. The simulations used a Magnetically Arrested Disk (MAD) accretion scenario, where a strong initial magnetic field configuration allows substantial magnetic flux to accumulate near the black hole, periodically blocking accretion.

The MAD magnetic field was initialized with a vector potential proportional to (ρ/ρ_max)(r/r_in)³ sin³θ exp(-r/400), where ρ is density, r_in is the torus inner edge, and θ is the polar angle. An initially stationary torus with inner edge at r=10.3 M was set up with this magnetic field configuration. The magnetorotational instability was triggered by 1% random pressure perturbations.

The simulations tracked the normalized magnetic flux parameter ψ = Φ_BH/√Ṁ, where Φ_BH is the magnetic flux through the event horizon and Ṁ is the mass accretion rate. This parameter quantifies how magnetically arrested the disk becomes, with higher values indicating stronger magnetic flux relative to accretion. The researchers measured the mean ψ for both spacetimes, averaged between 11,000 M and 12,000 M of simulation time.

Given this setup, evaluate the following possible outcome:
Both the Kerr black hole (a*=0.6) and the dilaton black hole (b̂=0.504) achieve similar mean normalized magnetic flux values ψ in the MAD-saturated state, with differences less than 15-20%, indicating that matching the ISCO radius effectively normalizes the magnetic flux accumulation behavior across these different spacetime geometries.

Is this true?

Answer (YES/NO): YES